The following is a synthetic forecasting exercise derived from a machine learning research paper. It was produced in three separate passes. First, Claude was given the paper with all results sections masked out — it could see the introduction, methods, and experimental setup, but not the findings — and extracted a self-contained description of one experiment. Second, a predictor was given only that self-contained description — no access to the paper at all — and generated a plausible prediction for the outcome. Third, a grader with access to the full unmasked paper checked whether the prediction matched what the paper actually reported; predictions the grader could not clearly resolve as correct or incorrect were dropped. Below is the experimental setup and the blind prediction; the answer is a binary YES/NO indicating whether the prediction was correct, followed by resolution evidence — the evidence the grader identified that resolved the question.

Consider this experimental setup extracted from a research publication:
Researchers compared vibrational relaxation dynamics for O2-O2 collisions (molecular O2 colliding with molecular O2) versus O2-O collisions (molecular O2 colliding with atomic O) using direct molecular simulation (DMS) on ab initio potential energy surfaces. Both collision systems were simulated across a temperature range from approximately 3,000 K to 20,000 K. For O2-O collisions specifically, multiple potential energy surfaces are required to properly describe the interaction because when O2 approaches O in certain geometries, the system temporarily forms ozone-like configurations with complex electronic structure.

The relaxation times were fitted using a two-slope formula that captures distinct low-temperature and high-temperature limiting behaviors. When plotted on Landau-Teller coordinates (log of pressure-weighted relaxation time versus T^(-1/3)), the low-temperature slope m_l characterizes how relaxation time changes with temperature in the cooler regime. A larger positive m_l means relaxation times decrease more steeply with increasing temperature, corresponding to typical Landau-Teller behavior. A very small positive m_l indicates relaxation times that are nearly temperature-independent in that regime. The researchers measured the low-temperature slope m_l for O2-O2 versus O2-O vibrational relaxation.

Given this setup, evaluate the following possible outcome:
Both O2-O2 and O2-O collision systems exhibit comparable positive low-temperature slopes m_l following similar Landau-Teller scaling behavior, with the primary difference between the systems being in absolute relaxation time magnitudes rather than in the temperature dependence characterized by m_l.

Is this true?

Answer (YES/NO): NO